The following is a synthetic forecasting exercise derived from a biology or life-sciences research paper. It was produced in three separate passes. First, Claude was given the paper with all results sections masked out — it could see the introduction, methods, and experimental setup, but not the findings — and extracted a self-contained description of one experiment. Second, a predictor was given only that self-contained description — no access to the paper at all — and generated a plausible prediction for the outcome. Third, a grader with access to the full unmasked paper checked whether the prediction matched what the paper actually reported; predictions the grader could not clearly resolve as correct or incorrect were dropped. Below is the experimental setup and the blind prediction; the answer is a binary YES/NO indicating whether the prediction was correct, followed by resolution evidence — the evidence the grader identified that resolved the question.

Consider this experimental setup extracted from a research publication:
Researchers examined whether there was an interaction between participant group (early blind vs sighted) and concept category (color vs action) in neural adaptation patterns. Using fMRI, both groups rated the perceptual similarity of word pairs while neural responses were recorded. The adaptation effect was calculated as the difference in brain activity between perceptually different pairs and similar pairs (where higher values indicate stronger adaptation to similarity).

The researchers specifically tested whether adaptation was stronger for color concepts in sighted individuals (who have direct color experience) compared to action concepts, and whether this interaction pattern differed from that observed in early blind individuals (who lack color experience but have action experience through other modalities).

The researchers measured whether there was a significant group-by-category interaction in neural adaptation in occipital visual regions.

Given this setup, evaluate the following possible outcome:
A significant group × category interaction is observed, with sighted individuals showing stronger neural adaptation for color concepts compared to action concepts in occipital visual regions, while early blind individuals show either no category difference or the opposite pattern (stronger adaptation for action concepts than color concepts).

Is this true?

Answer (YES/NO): NO